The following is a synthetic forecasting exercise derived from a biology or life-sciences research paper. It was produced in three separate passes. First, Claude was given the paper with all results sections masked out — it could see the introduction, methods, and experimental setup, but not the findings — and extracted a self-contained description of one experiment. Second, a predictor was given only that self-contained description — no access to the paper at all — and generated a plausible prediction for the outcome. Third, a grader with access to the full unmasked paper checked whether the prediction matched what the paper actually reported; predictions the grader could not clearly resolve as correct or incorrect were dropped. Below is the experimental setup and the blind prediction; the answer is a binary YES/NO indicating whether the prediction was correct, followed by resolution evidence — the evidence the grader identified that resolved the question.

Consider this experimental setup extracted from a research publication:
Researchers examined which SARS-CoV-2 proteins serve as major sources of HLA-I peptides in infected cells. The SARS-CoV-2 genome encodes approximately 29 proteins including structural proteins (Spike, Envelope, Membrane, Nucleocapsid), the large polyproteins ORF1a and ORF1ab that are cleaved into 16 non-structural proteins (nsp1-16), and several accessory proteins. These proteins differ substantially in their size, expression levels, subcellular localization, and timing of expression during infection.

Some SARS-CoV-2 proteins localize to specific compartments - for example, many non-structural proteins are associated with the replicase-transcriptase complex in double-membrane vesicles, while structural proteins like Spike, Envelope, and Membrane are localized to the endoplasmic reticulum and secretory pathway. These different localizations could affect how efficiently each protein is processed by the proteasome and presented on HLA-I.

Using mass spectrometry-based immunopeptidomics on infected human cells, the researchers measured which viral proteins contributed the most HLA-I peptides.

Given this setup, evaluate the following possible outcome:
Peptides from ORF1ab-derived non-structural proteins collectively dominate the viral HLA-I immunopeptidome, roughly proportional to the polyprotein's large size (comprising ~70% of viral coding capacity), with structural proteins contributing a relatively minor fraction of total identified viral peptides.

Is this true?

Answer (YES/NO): NO